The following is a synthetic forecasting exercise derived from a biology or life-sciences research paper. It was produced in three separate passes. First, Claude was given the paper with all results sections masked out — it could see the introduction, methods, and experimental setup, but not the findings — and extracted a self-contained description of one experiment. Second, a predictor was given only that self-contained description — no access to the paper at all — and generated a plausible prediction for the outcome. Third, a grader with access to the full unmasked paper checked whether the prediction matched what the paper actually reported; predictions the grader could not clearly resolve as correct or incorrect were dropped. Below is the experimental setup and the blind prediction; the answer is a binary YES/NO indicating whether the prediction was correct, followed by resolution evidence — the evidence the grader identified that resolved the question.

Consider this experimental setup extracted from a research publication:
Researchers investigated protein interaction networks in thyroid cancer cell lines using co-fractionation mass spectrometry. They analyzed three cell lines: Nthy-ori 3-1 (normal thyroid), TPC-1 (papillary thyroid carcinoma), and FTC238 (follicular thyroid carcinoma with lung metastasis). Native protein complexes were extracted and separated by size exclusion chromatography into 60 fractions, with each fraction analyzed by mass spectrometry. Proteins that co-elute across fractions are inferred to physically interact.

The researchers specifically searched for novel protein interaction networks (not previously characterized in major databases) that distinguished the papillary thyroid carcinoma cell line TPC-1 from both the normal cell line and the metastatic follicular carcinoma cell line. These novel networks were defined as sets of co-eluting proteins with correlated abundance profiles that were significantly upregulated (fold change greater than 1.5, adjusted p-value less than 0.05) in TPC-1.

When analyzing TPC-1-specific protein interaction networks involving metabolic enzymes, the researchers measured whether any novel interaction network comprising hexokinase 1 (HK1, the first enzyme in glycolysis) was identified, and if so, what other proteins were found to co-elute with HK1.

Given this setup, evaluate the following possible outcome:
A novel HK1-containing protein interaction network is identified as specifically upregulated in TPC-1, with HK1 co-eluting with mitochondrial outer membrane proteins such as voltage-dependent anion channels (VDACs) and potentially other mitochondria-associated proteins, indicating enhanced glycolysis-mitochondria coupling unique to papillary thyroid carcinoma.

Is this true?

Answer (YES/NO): NO